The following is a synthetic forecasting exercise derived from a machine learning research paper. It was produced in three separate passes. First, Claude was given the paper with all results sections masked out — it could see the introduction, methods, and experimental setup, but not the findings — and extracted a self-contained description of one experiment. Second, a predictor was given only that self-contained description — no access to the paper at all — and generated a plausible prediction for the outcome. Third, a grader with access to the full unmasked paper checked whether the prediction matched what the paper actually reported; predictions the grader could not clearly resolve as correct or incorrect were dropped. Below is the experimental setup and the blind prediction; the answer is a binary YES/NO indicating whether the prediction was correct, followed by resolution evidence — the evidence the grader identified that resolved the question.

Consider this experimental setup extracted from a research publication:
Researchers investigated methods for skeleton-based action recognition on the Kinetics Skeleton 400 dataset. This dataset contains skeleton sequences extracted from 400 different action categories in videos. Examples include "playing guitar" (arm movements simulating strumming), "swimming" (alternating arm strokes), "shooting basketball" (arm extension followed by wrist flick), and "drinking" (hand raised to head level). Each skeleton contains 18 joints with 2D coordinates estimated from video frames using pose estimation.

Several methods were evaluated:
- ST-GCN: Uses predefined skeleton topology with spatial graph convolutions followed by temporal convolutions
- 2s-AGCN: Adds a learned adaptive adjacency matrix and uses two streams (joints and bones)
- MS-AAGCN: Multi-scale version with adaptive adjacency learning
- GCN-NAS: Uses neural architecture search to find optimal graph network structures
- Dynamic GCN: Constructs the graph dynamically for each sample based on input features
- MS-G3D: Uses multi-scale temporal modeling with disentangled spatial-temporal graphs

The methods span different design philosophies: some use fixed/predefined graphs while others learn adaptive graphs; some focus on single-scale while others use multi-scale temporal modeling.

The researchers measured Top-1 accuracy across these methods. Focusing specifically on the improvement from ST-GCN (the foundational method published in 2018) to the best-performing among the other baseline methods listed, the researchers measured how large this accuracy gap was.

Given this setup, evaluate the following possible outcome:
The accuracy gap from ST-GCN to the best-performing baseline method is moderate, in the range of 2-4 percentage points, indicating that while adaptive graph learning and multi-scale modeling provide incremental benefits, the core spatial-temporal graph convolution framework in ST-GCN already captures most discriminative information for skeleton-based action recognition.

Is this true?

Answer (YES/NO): NO